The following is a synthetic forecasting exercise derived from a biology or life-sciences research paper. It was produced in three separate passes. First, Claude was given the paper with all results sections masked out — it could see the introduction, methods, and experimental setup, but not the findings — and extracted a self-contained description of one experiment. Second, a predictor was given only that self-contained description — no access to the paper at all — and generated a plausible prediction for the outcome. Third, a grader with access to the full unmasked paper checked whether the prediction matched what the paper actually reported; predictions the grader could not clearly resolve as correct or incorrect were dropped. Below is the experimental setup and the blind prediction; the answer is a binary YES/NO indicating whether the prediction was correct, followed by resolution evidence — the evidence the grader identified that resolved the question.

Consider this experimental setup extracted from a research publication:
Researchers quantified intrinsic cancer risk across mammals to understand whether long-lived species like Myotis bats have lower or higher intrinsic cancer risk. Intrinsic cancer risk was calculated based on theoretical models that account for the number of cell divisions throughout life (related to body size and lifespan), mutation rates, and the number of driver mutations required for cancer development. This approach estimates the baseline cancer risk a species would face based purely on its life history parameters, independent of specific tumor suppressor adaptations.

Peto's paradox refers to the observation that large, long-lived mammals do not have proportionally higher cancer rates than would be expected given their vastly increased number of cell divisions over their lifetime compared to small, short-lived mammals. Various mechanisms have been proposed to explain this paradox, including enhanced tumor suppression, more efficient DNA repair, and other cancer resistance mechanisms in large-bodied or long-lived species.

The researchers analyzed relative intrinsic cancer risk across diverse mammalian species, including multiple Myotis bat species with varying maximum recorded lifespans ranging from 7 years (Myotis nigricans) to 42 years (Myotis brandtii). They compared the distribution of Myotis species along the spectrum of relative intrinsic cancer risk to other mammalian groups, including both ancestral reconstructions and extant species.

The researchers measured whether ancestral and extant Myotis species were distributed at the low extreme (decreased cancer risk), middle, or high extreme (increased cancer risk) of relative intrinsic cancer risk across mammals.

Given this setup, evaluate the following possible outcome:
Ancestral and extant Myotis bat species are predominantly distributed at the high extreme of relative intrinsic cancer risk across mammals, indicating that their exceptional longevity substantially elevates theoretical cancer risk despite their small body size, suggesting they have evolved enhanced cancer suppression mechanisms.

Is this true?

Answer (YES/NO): YES